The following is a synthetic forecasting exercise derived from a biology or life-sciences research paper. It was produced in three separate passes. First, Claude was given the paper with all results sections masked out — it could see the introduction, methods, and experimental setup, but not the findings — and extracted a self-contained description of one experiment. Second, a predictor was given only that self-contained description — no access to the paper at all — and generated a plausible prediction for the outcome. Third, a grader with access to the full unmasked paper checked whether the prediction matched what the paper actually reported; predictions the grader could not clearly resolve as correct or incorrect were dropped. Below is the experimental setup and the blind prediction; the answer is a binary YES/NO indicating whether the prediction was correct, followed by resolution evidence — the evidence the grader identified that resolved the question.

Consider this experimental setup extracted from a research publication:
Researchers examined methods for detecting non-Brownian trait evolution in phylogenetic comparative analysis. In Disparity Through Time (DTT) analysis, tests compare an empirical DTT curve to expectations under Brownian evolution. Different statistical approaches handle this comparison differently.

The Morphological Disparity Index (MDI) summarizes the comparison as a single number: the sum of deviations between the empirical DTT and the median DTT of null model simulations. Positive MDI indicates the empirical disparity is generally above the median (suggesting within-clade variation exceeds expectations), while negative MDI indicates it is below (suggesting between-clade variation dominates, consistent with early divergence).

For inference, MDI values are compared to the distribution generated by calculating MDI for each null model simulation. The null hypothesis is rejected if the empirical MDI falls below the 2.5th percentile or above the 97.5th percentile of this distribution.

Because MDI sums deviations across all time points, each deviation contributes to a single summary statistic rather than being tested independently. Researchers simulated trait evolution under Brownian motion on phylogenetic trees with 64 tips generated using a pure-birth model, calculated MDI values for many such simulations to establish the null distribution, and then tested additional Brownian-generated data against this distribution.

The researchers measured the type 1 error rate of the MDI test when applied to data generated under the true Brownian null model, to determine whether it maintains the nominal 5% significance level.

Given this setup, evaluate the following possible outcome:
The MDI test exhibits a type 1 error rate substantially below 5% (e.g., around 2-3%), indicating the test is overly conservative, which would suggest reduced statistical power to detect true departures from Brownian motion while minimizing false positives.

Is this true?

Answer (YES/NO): NO